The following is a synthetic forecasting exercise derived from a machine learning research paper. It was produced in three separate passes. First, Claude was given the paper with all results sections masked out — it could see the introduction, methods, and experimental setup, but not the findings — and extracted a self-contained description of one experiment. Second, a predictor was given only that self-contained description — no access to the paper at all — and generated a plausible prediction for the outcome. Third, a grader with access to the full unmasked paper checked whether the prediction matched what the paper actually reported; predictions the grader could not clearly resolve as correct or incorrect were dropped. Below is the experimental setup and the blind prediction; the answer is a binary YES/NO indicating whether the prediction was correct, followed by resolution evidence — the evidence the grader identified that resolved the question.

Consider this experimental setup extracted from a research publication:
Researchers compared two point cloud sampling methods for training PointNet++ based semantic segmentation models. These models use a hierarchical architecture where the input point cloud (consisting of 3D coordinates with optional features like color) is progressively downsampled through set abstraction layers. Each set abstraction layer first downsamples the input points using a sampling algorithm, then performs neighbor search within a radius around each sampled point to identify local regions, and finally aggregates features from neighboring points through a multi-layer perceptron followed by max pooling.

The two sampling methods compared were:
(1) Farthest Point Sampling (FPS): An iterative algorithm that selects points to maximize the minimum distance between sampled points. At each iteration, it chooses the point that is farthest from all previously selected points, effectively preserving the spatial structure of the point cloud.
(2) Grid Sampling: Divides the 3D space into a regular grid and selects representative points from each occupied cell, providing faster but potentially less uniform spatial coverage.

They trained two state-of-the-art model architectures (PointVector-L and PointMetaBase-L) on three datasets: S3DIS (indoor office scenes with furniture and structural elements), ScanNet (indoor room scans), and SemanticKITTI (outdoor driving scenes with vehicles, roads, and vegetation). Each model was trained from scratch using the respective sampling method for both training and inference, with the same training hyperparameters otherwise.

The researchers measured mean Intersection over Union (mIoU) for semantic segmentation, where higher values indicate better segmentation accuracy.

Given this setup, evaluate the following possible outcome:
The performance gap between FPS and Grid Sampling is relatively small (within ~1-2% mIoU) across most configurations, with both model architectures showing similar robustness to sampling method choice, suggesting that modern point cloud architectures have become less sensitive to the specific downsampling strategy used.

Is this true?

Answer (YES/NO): NO